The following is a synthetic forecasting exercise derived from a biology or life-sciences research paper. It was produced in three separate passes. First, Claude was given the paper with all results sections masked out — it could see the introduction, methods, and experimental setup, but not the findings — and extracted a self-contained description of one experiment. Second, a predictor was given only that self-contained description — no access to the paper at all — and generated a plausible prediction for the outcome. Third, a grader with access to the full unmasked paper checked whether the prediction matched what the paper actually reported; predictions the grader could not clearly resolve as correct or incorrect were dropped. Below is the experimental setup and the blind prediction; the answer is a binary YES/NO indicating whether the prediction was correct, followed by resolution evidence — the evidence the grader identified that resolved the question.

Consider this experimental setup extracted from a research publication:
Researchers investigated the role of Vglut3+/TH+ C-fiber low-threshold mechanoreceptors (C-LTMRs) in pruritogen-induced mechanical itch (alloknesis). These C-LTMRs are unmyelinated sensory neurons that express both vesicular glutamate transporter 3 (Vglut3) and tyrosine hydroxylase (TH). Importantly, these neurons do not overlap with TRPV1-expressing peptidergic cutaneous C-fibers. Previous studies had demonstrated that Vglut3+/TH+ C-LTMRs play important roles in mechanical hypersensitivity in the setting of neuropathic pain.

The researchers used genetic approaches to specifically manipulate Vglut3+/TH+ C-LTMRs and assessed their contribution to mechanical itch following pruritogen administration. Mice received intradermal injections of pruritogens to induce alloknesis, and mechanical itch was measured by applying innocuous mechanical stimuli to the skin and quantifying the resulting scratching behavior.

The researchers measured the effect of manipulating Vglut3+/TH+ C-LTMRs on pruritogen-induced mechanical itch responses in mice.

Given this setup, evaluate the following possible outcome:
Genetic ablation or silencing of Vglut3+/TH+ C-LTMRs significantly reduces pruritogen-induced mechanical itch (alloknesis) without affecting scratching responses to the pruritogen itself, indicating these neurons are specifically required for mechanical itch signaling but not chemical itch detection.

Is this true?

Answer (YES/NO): NO